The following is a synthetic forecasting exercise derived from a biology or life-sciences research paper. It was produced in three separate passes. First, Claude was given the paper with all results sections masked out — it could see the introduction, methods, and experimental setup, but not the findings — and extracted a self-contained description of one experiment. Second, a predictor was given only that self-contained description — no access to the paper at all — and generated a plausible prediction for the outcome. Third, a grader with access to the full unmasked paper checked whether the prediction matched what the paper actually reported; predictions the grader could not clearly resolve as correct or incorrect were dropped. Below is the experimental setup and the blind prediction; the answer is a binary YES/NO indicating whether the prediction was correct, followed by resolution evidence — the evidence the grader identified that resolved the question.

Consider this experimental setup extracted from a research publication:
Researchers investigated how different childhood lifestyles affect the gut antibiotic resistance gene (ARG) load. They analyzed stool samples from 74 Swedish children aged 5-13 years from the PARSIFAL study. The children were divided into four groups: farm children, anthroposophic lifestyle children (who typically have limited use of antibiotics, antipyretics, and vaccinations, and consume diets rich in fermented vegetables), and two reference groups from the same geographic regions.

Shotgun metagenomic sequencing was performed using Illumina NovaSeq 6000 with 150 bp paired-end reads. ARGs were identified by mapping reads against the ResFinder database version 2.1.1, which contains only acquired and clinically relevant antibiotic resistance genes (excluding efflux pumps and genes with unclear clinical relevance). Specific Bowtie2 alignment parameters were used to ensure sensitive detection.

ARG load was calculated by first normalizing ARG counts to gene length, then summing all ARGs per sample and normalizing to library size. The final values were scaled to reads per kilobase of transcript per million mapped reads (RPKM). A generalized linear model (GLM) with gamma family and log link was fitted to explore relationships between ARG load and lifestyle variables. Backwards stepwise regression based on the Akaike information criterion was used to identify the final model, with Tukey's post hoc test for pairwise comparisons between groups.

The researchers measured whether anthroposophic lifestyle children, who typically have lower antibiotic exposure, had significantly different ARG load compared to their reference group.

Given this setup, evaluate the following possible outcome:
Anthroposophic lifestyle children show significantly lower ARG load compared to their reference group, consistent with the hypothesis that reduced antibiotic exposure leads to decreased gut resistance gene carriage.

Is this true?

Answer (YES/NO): NO